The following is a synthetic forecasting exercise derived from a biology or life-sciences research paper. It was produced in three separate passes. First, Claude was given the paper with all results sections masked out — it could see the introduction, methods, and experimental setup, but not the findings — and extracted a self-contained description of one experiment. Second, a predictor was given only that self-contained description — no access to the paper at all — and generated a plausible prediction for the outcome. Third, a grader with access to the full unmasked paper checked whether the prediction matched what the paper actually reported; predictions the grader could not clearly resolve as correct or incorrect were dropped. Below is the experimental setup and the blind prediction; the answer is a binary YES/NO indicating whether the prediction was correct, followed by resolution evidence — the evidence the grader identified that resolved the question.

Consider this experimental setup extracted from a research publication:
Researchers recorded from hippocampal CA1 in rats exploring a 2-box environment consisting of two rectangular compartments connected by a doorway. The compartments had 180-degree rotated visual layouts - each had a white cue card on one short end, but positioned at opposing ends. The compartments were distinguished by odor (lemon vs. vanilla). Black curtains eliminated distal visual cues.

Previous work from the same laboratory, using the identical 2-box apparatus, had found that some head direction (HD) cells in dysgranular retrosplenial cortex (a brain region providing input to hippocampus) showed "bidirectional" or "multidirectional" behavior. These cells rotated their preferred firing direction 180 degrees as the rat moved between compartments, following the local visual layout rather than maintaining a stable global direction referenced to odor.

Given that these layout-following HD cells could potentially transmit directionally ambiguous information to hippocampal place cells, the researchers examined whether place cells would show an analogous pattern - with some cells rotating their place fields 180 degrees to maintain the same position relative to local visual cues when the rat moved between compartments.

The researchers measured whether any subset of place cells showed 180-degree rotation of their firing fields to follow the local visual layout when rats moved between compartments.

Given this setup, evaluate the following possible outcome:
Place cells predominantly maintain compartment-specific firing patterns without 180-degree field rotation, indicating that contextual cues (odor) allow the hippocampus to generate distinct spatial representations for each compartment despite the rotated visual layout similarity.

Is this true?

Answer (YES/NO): YES